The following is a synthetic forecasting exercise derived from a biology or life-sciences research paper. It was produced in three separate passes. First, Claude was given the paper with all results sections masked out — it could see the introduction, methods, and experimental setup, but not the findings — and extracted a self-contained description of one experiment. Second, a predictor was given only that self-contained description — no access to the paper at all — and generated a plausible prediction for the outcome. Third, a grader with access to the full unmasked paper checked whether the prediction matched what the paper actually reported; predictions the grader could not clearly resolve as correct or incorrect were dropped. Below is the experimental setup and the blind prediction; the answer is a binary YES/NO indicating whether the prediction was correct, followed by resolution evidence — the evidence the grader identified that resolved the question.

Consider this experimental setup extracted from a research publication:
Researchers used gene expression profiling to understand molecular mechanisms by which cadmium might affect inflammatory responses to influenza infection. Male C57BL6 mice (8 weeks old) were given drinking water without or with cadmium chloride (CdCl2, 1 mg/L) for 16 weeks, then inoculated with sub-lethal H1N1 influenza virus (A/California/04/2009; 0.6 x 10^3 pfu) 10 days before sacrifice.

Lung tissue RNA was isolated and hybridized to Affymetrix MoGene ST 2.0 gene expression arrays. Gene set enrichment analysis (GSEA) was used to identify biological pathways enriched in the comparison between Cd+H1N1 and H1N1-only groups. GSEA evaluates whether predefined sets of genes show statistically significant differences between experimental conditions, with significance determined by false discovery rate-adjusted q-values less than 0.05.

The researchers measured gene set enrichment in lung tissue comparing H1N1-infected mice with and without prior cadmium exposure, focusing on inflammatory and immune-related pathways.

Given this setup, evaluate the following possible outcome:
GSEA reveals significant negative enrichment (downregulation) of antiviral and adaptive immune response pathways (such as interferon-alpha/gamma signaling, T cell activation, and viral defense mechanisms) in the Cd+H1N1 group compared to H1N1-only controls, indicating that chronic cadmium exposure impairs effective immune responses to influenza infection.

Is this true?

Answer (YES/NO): NO